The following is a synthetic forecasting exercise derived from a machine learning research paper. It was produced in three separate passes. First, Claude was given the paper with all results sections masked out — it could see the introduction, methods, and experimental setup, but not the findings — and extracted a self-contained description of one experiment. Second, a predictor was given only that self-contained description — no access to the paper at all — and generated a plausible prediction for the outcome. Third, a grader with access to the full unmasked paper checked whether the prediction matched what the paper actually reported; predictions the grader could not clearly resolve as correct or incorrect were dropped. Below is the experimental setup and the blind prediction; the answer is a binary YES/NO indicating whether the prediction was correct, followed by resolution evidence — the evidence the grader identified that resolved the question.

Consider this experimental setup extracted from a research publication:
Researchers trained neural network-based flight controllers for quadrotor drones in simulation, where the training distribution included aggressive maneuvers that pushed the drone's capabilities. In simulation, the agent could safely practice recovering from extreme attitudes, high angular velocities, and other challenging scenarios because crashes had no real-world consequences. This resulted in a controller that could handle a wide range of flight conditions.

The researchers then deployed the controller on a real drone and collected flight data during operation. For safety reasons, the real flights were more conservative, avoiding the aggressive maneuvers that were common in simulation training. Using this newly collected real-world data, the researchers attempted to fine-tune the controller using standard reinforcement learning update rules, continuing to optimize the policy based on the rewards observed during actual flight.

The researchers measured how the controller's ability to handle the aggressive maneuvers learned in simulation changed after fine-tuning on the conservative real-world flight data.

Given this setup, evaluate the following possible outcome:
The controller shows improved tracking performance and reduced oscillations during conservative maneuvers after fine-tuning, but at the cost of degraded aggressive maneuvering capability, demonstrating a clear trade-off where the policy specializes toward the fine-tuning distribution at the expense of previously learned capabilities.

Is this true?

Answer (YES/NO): NO